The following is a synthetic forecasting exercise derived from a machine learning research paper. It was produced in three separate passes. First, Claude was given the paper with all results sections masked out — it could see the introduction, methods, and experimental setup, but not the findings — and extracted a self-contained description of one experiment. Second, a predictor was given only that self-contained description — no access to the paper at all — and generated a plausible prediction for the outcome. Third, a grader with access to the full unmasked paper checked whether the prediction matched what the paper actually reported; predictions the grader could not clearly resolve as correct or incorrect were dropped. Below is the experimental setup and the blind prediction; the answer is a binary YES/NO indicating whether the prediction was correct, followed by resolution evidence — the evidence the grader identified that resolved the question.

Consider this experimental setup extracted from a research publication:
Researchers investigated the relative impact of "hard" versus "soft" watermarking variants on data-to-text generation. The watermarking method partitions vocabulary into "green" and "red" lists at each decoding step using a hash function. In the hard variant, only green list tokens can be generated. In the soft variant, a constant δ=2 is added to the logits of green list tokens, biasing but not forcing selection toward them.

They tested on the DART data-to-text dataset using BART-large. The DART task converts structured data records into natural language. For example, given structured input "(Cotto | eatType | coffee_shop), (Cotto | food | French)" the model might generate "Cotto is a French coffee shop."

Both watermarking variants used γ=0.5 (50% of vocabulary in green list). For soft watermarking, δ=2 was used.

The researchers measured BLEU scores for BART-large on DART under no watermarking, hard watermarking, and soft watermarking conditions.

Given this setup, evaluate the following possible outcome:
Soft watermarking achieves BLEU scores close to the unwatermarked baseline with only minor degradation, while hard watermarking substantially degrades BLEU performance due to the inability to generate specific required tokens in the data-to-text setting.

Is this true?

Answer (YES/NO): NO